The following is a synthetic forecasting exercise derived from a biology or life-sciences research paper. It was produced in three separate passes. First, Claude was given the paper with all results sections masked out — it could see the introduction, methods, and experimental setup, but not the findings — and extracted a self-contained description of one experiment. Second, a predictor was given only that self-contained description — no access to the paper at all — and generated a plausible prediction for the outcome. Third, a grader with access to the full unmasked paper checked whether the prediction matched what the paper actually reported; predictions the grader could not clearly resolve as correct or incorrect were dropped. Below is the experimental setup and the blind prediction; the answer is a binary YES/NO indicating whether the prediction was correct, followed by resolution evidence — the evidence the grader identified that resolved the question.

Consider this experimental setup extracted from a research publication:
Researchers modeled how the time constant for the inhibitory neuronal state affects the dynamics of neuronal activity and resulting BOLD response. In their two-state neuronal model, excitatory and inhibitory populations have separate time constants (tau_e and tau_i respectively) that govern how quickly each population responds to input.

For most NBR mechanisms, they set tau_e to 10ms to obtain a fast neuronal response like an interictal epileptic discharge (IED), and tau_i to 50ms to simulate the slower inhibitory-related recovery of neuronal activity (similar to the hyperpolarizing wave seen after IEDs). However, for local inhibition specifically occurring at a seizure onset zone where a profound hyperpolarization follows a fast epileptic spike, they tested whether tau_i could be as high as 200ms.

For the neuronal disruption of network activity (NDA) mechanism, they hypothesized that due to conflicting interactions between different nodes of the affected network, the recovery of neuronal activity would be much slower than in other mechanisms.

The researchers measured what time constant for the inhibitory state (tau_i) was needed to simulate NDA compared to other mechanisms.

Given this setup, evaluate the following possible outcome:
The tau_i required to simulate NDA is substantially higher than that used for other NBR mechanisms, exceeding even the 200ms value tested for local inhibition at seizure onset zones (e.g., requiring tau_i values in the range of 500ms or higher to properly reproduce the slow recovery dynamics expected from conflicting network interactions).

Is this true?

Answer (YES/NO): YES